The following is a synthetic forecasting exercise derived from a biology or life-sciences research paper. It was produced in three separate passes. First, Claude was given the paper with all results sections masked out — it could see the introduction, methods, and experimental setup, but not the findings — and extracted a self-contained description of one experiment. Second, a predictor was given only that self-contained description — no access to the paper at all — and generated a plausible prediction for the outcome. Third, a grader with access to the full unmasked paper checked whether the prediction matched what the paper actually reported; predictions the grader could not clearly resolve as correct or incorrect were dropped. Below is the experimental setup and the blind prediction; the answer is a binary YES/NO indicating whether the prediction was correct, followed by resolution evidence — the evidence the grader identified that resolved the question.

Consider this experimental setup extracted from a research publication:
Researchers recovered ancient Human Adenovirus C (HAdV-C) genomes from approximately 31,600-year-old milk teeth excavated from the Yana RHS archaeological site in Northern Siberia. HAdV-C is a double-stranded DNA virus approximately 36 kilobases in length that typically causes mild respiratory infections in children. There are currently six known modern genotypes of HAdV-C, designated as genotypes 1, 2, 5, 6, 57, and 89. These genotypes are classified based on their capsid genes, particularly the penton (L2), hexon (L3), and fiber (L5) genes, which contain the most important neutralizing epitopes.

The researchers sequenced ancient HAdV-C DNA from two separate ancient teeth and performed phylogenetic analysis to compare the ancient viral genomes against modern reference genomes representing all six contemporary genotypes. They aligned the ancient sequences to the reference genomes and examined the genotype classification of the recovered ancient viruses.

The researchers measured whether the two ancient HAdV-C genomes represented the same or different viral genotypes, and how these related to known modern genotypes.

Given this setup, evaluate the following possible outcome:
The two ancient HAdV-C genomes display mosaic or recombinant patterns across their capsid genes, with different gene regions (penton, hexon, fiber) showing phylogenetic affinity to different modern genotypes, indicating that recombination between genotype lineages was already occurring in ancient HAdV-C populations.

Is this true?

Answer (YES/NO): NO